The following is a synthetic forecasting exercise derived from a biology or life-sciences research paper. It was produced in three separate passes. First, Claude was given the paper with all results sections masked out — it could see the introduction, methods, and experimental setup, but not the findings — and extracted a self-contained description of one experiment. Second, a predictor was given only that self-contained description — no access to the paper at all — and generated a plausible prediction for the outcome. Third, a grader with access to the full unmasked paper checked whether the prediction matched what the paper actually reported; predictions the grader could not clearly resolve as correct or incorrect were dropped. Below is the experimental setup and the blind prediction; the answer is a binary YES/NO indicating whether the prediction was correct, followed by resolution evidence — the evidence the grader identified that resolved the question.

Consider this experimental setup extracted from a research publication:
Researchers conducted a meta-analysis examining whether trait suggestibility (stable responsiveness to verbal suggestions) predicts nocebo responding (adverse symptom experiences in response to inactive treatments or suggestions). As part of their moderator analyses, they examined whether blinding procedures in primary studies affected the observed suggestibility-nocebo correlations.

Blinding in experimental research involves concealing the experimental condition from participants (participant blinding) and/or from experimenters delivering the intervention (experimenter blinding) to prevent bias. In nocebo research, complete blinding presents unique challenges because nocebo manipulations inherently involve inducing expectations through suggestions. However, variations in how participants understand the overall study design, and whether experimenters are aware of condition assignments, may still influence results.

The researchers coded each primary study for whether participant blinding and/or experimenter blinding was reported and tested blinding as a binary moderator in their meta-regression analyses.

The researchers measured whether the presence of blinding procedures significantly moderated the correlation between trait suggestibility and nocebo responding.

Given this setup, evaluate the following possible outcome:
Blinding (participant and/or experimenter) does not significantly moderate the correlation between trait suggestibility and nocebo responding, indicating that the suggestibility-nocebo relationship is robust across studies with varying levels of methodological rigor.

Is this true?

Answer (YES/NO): NO